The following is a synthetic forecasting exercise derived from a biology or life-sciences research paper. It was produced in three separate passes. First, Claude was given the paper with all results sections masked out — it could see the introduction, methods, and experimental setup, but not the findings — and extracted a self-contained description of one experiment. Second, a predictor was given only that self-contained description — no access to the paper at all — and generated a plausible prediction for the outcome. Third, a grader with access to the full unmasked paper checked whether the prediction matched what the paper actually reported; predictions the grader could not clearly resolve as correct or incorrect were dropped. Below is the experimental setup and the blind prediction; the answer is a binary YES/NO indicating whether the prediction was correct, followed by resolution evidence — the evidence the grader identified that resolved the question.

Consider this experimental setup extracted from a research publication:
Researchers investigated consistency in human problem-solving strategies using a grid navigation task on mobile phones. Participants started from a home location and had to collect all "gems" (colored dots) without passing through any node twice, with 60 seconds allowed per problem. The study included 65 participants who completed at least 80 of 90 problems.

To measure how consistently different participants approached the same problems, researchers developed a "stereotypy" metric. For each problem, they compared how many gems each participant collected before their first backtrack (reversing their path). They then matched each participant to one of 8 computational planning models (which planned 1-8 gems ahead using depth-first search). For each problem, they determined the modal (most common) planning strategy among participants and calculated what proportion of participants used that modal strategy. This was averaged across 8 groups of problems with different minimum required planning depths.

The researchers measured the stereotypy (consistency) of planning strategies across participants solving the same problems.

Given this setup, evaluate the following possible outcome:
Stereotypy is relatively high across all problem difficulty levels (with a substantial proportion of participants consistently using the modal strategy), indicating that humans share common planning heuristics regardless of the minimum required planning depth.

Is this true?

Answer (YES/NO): NO